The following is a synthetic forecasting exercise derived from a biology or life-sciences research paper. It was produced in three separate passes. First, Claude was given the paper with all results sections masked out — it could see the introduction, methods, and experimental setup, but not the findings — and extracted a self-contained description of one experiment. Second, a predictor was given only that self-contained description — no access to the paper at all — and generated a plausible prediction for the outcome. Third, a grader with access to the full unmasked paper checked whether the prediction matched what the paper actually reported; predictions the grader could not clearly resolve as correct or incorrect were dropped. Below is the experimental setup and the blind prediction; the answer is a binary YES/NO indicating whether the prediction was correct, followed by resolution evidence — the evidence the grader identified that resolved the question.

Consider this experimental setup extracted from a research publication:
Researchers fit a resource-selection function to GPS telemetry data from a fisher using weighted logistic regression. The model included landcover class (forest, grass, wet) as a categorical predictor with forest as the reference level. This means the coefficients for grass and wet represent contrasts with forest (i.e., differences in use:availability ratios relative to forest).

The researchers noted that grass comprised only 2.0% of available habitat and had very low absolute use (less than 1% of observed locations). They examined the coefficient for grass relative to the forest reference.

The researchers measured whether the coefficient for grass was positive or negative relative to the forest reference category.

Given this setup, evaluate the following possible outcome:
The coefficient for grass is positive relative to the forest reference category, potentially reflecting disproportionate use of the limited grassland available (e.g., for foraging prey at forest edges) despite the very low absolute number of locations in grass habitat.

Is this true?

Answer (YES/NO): NO